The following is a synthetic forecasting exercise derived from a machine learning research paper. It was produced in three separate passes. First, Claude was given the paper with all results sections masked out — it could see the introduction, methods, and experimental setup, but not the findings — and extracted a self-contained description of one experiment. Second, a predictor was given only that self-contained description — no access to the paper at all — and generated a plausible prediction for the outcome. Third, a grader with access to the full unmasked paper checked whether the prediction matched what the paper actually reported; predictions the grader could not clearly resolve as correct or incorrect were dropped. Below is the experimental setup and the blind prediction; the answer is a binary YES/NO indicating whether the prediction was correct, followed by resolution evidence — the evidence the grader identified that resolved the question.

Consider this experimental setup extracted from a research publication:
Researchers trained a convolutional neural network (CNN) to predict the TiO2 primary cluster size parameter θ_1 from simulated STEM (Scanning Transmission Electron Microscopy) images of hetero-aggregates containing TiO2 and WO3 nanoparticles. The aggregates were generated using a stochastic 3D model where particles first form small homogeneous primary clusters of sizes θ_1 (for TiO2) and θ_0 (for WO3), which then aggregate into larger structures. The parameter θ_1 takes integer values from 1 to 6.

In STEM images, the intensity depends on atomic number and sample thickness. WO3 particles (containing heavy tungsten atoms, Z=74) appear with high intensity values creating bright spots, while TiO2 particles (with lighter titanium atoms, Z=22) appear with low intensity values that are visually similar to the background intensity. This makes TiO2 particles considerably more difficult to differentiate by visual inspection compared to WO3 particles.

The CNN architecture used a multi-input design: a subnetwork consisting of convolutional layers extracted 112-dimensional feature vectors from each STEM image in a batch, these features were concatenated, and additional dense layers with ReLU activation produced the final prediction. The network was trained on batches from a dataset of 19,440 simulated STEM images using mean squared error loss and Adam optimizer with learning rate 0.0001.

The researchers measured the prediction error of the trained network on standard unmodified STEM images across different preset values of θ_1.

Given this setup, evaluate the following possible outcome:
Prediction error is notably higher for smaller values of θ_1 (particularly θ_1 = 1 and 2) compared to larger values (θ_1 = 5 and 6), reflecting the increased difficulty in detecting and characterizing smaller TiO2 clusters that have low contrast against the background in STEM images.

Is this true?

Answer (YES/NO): NO